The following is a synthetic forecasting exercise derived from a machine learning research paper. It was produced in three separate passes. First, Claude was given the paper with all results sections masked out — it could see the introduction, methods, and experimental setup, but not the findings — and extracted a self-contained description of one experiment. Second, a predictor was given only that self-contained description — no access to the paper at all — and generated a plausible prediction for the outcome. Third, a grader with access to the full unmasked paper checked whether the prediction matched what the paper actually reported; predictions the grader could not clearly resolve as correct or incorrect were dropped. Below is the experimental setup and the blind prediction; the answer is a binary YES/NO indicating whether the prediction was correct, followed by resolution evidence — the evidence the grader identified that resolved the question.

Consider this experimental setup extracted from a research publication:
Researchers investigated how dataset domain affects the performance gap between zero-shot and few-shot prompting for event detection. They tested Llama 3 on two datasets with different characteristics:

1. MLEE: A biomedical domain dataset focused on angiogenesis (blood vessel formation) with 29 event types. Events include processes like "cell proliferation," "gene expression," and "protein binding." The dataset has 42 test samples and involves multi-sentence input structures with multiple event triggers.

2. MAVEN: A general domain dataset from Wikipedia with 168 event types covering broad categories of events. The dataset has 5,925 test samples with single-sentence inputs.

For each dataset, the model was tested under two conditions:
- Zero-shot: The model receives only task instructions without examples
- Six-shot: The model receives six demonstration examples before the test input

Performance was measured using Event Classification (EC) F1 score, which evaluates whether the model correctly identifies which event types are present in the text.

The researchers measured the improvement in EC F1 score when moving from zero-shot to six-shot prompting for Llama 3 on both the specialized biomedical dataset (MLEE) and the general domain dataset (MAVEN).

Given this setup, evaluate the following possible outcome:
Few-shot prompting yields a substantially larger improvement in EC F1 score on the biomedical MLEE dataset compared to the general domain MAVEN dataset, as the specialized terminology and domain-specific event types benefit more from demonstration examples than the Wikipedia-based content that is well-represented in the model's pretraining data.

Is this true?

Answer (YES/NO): YES